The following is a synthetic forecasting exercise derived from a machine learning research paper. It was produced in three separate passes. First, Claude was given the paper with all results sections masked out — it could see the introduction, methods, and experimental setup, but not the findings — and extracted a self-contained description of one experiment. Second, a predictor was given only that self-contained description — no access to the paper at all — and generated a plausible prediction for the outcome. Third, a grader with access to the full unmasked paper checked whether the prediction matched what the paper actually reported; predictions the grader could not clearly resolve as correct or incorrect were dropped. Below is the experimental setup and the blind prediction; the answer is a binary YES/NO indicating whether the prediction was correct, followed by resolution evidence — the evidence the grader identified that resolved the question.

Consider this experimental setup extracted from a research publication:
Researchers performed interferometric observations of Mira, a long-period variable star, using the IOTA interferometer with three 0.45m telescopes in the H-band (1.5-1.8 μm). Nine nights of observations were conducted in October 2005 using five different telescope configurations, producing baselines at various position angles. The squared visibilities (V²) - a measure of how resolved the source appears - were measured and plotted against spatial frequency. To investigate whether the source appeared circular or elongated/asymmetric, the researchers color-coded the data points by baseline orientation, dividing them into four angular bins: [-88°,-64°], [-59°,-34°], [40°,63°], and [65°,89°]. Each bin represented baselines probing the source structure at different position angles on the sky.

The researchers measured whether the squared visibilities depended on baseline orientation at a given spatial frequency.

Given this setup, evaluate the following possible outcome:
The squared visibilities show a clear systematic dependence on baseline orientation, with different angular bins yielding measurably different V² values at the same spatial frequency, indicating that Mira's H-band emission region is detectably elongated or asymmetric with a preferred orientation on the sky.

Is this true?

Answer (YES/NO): YES